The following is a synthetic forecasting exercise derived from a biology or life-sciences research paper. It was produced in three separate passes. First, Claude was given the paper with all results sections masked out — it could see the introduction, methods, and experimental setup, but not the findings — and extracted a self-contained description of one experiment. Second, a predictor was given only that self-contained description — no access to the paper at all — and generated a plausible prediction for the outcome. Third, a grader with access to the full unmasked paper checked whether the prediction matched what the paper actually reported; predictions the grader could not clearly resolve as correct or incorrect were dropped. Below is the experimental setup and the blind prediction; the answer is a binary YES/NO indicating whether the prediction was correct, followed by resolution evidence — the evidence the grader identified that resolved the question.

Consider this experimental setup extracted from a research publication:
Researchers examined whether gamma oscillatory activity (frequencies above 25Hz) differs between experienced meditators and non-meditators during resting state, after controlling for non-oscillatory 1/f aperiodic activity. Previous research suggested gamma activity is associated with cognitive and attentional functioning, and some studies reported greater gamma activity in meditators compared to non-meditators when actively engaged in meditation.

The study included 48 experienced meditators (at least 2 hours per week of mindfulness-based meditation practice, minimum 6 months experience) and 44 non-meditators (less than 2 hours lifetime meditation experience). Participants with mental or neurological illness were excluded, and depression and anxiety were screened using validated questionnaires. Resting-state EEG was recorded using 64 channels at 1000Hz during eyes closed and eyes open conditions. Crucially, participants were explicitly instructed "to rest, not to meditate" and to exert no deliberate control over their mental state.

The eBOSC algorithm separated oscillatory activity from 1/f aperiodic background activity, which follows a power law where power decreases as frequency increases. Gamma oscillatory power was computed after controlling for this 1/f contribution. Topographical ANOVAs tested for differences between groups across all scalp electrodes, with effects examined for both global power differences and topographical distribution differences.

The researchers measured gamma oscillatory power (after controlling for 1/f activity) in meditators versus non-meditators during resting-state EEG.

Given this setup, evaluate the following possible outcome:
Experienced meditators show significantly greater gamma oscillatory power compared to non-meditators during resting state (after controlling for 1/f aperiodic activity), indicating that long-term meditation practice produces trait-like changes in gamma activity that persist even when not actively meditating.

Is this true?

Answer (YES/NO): YES